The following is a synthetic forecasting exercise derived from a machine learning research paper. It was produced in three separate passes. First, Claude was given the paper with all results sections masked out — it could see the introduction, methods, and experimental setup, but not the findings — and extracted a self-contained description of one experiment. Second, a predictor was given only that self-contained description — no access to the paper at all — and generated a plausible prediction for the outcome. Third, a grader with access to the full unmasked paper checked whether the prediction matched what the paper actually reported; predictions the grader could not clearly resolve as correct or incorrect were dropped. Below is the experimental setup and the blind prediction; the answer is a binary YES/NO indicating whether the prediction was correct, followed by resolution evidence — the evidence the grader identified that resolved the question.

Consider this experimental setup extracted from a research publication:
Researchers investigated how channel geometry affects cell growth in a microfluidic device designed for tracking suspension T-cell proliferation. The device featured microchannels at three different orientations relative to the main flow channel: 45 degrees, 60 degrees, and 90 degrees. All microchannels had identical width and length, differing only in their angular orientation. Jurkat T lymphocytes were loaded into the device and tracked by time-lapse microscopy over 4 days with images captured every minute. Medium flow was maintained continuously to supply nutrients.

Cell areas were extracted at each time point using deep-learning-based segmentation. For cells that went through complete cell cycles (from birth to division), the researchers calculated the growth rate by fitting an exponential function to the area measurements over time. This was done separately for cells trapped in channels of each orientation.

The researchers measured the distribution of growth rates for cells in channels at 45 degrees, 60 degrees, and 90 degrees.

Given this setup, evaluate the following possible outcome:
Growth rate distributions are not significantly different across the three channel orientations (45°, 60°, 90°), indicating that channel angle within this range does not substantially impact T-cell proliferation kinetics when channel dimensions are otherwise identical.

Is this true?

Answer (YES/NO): NO